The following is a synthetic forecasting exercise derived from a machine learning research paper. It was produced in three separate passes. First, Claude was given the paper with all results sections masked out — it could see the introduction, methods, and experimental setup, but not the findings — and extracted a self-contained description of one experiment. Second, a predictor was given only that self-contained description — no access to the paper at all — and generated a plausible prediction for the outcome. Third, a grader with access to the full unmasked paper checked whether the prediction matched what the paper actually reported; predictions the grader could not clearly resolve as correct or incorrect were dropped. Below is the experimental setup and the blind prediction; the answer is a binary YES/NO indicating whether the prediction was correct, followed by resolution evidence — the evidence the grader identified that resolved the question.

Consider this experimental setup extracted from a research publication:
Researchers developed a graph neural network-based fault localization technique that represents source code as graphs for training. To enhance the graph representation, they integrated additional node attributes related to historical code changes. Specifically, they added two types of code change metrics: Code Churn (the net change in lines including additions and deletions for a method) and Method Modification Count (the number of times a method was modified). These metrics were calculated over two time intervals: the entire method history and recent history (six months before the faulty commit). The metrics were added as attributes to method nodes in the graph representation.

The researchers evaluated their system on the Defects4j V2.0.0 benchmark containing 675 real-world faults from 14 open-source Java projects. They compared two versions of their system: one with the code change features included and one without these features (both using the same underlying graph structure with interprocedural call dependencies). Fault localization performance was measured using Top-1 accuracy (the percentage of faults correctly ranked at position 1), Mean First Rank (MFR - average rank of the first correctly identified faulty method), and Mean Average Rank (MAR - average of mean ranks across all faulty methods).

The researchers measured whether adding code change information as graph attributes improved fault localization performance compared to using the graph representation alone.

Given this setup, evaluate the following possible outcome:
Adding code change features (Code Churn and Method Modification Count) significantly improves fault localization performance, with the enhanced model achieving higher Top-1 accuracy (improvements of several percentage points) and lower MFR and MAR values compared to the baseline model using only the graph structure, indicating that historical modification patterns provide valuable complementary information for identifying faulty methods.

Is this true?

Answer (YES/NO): YES